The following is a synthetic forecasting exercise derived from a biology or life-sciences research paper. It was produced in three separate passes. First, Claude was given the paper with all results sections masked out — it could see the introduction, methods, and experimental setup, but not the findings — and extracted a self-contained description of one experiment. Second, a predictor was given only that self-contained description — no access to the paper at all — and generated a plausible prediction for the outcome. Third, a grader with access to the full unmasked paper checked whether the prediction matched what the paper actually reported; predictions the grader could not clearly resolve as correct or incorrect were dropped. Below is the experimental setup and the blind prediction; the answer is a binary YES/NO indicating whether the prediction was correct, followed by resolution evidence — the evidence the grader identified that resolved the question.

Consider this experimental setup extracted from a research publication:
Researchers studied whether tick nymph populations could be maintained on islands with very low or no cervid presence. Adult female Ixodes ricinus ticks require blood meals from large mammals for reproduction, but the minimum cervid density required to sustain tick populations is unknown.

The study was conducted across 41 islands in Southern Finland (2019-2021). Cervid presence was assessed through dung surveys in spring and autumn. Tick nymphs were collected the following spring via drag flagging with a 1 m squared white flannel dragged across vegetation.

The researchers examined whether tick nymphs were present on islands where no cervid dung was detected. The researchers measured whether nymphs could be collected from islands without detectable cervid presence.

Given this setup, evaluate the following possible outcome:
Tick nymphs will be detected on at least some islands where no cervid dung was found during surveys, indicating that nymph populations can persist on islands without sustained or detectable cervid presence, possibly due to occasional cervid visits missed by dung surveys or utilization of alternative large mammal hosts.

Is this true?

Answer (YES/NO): YES